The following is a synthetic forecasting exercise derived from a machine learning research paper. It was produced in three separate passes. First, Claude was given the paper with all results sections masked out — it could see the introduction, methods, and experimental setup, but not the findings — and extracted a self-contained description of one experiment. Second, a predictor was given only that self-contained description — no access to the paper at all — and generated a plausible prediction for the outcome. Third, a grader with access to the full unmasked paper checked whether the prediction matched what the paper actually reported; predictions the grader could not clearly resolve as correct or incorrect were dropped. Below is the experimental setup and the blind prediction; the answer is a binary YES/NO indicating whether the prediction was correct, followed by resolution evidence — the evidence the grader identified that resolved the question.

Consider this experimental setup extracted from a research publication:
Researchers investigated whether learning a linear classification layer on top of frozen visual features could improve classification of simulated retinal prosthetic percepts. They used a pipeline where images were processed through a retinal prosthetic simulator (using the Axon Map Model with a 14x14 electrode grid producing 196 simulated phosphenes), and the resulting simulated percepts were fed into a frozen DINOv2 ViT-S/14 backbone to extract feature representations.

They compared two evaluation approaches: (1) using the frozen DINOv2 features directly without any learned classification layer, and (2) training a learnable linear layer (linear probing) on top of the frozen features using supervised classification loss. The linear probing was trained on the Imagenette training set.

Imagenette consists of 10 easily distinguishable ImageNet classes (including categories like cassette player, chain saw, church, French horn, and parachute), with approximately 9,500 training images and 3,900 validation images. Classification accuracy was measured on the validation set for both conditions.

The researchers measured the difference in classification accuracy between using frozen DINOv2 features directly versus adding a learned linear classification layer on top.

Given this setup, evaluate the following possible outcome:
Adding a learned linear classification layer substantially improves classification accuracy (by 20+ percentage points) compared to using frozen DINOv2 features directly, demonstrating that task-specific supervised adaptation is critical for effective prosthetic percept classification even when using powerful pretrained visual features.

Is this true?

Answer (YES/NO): NO